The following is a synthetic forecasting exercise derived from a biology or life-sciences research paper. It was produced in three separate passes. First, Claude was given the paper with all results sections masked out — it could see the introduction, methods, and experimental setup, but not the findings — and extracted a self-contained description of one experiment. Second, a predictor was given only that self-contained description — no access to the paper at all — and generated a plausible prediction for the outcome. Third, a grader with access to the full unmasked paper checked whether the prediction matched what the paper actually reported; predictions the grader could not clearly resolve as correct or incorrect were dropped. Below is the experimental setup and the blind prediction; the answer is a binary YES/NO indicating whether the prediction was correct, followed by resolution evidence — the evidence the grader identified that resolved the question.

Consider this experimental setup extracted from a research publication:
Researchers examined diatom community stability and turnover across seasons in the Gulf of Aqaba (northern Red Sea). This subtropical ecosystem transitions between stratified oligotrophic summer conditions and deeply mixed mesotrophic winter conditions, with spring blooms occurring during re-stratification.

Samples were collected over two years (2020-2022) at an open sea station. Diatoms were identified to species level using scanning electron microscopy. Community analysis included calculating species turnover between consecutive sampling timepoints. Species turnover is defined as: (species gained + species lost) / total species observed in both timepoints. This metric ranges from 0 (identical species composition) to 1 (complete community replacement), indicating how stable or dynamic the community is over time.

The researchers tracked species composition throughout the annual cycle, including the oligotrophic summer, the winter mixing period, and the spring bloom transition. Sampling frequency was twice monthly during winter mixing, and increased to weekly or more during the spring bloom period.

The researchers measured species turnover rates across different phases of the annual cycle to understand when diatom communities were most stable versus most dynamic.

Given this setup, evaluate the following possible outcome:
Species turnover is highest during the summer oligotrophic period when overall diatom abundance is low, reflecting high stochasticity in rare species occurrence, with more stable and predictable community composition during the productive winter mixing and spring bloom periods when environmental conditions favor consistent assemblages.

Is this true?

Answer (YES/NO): NO